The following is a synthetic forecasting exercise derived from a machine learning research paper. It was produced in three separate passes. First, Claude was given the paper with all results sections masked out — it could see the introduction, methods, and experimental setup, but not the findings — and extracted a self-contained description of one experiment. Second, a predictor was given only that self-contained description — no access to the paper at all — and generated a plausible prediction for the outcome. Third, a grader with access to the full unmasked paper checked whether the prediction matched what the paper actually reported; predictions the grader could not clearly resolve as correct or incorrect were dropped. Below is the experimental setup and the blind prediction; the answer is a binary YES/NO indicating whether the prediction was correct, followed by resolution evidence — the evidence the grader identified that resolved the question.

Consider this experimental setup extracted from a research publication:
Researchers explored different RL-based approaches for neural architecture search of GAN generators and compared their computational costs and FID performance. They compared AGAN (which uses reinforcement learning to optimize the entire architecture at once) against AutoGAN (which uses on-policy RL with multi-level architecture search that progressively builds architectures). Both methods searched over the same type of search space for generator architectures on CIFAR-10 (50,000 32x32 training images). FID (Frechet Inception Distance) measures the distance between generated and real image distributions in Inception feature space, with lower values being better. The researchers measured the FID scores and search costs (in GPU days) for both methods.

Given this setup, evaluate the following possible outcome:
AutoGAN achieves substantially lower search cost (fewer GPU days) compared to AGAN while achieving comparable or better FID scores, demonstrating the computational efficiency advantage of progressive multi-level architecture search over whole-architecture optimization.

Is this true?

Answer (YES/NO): YES